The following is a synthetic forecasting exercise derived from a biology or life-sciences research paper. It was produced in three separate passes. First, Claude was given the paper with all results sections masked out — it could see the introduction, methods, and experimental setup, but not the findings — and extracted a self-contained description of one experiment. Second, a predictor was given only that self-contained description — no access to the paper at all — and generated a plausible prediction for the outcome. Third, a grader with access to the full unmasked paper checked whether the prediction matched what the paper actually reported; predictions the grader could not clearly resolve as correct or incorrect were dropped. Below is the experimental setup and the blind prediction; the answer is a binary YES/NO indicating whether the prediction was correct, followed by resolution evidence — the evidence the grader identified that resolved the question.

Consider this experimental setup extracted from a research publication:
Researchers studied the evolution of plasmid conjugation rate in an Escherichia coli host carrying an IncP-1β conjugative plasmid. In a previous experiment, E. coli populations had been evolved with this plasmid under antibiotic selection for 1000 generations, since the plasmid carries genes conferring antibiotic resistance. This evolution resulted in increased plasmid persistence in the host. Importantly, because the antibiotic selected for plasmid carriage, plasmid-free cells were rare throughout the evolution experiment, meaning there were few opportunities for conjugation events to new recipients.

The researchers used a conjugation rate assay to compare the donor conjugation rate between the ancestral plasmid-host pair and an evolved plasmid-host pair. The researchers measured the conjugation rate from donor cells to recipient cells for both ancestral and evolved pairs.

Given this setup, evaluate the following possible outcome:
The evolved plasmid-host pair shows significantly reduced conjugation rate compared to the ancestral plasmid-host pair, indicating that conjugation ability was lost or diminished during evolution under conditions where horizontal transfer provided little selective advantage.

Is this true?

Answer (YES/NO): NO